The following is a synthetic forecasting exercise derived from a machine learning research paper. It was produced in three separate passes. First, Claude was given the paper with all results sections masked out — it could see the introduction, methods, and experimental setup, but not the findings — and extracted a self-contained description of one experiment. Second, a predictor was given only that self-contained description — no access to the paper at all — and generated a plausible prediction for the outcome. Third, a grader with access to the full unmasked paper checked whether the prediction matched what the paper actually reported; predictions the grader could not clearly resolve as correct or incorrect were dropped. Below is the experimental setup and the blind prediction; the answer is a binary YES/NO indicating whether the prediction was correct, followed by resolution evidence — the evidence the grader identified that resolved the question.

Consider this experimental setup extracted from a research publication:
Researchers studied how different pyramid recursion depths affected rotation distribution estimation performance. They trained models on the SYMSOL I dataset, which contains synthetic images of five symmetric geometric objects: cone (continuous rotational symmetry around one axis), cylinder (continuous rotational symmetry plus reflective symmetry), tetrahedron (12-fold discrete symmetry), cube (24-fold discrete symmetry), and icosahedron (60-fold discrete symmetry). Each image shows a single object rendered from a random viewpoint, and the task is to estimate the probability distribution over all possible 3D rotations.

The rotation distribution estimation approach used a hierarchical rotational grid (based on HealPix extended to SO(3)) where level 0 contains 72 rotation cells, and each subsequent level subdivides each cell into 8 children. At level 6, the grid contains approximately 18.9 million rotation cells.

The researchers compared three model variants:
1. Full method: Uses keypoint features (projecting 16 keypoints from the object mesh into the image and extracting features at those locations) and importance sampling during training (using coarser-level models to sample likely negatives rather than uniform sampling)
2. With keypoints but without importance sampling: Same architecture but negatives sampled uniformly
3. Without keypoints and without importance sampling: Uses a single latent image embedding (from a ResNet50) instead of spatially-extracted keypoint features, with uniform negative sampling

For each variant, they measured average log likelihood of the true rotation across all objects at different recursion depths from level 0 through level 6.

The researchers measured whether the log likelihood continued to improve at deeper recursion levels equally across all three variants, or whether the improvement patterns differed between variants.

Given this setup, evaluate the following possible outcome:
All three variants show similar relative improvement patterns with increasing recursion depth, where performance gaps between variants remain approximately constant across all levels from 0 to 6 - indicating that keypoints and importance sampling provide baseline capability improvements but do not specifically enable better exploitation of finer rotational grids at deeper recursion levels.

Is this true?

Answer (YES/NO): NO